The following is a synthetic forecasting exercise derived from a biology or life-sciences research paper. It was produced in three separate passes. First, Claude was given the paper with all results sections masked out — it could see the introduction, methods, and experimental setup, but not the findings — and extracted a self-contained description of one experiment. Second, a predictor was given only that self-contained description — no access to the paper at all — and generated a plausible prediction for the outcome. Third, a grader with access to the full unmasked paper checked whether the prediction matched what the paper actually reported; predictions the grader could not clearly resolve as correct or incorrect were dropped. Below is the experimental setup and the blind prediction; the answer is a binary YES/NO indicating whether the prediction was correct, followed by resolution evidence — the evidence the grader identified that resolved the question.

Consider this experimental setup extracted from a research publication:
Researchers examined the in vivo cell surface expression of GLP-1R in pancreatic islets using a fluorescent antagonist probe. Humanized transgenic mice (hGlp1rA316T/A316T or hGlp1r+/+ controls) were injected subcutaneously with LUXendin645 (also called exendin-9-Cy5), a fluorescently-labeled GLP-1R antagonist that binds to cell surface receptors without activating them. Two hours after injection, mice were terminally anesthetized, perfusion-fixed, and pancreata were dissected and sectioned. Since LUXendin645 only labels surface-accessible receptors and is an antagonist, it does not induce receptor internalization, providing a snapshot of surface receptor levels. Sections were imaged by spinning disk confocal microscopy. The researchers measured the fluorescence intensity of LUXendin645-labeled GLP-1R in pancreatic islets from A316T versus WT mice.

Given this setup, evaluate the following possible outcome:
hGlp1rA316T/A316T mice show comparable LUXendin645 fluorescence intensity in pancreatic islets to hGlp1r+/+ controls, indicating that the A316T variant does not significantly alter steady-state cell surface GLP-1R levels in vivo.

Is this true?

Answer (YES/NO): NO